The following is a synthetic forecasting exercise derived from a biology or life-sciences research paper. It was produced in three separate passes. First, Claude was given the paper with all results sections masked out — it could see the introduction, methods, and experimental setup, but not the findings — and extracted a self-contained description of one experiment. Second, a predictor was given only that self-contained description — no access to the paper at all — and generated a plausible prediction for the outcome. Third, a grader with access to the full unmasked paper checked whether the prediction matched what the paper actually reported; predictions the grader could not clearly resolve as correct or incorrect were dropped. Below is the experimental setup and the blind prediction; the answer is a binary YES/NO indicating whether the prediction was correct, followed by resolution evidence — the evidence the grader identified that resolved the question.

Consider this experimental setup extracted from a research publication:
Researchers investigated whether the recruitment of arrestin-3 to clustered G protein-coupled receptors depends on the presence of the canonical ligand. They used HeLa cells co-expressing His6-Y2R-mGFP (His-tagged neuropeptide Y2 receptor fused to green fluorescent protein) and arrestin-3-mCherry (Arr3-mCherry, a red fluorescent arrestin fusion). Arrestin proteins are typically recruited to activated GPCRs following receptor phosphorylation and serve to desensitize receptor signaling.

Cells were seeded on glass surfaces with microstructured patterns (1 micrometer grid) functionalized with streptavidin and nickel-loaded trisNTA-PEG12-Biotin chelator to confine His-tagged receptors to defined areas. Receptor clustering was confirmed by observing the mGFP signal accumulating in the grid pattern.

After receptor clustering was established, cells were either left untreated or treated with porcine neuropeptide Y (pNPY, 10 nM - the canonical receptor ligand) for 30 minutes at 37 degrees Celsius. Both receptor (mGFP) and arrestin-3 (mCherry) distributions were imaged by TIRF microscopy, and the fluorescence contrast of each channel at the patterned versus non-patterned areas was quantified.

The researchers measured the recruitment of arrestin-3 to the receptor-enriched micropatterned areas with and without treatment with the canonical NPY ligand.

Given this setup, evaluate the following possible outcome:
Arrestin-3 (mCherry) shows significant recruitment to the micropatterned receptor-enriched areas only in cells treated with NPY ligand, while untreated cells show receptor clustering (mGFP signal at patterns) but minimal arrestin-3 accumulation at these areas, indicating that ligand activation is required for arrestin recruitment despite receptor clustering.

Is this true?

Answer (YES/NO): YES